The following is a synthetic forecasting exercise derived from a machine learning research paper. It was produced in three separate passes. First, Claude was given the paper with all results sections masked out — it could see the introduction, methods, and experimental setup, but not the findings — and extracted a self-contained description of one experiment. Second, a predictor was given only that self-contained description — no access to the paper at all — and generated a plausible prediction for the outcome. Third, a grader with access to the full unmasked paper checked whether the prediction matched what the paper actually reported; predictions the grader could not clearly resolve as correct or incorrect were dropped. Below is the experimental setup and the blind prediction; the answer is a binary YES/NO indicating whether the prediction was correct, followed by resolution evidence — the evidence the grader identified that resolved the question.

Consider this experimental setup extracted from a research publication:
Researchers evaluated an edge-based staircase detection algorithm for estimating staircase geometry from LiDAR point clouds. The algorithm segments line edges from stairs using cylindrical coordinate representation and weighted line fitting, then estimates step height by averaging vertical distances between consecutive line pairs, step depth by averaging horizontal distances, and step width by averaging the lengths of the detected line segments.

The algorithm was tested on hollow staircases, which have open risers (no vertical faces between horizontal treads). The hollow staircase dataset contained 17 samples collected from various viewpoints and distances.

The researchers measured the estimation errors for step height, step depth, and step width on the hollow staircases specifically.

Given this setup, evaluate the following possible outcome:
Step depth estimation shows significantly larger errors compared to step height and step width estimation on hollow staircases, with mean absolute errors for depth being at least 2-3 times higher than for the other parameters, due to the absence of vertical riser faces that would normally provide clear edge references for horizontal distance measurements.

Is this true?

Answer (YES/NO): NO